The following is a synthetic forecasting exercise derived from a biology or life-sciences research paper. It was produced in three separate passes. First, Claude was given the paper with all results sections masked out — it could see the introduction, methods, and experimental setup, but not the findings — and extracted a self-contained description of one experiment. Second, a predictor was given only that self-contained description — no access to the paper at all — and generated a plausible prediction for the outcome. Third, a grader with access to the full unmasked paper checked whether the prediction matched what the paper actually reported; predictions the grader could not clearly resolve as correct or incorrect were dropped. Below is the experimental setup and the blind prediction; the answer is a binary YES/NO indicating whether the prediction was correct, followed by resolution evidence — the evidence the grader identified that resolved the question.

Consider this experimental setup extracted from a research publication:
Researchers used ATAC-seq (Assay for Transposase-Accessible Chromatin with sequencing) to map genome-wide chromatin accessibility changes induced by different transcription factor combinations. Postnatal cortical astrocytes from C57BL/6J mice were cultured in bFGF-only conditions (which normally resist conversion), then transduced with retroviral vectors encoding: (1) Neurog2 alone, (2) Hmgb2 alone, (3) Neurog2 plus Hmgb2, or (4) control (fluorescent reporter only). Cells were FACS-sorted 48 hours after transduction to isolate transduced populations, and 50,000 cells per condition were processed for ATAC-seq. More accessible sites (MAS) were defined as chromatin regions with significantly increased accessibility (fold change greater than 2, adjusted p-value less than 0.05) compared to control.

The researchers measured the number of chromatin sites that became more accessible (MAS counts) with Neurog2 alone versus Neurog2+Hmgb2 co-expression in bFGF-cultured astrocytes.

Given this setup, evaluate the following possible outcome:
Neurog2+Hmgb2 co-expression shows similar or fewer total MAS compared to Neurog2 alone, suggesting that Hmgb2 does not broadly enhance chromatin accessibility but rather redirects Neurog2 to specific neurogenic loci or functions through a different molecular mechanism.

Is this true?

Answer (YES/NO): NO